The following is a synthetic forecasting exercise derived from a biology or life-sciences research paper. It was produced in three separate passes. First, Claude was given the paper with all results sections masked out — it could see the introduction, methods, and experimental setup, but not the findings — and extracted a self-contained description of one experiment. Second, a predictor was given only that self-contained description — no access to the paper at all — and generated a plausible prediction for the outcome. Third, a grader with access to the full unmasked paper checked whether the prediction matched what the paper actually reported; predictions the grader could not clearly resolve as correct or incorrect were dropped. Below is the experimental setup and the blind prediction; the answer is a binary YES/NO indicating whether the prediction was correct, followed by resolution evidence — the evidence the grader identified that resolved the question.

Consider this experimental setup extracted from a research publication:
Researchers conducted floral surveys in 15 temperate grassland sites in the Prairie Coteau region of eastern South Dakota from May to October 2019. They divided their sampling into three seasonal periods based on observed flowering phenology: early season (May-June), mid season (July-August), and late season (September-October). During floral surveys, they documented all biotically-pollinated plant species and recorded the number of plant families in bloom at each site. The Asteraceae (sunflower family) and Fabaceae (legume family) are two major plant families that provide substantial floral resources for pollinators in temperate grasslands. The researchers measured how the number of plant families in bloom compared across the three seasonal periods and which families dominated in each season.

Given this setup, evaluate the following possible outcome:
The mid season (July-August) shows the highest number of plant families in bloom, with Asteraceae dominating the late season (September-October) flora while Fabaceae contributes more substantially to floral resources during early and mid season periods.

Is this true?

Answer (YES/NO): NO